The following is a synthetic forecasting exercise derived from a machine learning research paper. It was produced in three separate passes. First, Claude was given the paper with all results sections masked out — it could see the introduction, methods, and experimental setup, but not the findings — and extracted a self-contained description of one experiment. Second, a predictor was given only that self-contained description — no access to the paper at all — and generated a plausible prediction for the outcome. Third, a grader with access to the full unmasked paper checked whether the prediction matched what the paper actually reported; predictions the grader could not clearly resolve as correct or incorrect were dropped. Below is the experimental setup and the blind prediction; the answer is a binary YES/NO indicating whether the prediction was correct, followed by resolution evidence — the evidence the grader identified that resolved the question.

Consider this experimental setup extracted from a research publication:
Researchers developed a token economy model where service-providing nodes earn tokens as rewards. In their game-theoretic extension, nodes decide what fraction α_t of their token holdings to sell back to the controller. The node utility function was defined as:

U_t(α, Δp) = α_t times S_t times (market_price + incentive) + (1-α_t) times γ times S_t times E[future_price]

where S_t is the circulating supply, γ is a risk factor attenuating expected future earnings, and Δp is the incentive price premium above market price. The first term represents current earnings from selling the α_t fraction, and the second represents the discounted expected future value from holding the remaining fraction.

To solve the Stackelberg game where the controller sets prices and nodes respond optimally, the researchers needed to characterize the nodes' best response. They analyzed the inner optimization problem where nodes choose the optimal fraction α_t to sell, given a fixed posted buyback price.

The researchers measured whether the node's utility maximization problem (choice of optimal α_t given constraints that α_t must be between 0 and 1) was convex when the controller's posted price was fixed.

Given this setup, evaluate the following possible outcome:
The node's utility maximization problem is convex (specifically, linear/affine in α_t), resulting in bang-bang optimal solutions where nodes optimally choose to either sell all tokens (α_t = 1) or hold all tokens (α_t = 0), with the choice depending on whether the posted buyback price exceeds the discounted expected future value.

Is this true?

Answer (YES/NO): YES